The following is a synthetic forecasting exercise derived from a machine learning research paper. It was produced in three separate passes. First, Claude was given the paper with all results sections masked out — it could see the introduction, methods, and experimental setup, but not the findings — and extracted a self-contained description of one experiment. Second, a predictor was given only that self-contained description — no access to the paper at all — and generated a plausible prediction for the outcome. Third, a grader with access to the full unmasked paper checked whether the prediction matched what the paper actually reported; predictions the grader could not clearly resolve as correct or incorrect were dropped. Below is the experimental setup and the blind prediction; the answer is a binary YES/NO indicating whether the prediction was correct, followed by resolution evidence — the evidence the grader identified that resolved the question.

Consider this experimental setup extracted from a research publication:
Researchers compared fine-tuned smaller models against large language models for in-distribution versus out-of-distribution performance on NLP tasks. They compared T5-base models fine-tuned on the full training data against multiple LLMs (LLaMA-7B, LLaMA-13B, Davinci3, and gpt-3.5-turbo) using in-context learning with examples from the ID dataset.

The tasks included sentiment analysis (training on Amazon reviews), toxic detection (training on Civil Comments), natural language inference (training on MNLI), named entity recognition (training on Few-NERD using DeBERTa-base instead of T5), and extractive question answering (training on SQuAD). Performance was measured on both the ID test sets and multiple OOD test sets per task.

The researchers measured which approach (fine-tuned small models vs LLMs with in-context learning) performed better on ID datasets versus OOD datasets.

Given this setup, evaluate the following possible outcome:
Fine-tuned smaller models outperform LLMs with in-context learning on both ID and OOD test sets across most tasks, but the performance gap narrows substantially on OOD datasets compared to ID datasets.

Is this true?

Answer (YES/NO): NO